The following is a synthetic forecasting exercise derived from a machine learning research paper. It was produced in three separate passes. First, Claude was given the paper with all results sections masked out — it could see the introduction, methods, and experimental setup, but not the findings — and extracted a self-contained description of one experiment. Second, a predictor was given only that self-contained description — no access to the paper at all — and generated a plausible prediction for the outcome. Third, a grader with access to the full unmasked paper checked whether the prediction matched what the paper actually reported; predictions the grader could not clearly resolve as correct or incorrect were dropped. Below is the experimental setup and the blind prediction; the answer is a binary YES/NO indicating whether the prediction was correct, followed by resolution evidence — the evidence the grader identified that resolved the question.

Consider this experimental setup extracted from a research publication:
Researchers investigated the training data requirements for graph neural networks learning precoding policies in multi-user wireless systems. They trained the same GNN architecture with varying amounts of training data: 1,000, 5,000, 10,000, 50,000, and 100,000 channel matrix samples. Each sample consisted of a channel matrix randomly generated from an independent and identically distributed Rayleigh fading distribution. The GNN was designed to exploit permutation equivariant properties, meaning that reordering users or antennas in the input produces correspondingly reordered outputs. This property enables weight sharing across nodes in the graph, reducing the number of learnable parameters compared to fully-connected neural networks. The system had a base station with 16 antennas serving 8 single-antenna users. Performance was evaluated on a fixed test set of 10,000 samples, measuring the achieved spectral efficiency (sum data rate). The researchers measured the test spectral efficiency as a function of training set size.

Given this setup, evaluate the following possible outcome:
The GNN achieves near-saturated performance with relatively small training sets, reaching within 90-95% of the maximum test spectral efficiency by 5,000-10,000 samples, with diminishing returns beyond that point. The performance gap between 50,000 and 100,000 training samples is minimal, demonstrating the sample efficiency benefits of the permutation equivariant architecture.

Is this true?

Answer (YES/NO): NO